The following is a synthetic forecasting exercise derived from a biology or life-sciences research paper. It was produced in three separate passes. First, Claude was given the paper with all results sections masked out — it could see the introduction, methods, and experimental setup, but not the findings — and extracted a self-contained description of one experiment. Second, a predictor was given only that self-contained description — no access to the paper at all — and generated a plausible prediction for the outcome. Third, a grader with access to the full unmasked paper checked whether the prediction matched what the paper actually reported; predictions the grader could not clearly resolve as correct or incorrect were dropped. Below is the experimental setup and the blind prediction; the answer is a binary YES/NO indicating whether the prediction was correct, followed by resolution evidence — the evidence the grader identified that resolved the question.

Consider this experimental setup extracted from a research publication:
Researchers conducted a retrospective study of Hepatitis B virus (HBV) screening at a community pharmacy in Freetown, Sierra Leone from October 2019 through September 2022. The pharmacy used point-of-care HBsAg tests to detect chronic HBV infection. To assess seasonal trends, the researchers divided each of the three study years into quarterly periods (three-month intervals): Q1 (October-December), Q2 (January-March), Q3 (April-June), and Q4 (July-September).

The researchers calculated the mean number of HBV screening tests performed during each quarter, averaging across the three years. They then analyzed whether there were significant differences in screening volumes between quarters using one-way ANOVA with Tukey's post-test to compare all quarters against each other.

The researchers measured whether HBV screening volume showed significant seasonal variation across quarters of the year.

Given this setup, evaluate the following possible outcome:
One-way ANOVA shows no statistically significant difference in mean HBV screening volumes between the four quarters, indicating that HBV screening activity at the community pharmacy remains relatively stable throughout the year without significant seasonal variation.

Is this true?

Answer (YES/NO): NO